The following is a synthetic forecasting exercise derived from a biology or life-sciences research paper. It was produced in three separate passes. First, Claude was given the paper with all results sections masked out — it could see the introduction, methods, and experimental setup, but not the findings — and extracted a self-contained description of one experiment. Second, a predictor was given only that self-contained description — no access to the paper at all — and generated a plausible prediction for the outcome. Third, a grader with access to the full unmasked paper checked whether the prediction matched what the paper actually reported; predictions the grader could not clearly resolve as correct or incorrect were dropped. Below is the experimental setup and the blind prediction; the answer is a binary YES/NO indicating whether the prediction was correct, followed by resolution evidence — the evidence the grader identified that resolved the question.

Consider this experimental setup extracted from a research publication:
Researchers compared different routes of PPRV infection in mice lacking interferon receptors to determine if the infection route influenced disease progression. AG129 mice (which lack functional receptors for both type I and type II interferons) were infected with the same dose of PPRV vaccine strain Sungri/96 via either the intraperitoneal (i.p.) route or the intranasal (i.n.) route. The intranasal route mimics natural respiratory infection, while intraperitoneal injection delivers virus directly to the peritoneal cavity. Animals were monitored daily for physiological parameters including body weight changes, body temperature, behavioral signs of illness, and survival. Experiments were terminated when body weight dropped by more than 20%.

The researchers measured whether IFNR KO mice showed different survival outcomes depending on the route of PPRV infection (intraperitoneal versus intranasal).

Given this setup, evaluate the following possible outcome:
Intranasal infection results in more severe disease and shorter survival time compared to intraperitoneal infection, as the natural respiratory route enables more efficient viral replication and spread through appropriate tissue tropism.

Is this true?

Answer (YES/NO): NO